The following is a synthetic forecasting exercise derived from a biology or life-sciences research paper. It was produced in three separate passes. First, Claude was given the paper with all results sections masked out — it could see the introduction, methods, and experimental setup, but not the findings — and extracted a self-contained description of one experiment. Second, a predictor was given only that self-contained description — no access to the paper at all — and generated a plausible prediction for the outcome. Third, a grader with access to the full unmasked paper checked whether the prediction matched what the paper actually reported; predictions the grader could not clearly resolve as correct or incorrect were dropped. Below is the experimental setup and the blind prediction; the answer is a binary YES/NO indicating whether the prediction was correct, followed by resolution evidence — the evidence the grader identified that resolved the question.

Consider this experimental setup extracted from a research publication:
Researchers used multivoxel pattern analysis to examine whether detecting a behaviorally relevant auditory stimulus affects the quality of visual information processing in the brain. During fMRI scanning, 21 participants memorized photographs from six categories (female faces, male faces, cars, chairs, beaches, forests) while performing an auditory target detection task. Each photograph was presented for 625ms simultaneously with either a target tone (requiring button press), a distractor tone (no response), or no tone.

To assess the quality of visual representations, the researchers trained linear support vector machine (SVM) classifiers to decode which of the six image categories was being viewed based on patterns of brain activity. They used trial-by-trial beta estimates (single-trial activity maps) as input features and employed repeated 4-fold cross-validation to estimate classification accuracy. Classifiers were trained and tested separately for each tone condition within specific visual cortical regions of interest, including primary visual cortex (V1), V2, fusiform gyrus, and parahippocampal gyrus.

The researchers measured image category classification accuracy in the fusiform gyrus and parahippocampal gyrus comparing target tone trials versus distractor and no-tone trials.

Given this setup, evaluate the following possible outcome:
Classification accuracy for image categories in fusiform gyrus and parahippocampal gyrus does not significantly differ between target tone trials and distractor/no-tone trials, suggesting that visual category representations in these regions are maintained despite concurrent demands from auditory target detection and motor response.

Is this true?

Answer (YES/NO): NO